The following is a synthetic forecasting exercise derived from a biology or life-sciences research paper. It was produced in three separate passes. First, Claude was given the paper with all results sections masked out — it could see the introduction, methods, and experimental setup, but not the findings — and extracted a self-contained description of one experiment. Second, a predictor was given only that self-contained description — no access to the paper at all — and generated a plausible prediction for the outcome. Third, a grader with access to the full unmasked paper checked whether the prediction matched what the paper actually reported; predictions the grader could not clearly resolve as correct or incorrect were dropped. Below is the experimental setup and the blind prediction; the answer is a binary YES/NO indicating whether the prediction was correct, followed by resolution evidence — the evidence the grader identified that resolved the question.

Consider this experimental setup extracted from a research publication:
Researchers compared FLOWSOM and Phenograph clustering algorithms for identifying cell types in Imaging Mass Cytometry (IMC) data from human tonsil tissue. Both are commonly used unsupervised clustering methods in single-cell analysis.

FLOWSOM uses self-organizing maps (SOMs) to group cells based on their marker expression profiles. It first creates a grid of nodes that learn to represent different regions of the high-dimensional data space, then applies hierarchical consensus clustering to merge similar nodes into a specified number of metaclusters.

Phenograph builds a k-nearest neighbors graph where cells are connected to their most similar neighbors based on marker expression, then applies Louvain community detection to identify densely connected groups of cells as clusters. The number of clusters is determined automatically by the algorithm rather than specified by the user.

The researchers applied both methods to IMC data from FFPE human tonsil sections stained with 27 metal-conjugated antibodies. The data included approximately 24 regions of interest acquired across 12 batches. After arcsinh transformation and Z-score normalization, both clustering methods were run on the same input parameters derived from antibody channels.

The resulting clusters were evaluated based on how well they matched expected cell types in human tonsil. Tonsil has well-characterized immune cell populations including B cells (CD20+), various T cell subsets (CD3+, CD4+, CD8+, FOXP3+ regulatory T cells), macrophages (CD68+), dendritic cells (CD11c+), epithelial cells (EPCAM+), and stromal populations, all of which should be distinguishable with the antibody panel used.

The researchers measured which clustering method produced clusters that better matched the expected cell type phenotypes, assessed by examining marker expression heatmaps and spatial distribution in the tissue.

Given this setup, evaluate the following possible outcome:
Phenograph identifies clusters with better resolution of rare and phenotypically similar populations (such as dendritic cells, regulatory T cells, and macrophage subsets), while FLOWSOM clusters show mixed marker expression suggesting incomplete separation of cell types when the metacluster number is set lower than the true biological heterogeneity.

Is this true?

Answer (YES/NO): NO